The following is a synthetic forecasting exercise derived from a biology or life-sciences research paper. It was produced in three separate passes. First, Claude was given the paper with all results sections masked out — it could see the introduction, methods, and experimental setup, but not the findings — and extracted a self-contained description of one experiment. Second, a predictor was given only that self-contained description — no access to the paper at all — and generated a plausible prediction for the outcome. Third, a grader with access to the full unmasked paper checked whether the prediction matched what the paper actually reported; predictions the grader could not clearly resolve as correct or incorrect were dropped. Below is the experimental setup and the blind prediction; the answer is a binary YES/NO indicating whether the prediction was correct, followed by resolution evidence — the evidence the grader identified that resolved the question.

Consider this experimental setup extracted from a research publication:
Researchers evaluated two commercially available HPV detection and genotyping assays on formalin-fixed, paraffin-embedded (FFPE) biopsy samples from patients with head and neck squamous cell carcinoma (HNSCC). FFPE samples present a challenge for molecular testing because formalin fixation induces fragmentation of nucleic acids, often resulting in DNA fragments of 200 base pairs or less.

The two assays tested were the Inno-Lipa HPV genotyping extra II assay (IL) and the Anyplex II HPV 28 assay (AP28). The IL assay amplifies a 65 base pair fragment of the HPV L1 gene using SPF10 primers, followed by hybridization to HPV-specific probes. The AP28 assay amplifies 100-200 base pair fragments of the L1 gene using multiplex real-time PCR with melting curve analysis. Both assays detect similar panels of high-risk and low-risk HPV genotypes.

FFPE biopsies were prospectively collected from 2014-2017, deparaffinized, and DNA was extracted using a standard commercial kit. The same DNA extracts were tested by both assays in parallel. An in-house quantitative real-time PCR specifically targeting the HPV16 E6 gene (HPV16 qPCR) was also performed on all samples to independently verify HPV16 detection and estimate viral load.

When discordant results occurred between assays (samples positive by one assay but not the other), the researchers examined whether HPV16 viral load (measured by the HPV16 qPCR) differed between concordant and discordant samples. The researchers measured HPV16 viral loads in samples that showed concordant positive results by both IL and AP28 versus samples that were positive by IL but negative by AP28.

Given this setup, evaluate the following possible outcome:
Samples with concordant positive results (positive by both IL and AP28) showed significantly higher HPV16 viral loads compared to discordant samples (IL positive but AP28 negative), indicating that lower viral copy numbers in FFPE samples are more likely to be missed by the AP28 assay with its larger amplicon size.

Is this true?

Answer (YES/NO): YES